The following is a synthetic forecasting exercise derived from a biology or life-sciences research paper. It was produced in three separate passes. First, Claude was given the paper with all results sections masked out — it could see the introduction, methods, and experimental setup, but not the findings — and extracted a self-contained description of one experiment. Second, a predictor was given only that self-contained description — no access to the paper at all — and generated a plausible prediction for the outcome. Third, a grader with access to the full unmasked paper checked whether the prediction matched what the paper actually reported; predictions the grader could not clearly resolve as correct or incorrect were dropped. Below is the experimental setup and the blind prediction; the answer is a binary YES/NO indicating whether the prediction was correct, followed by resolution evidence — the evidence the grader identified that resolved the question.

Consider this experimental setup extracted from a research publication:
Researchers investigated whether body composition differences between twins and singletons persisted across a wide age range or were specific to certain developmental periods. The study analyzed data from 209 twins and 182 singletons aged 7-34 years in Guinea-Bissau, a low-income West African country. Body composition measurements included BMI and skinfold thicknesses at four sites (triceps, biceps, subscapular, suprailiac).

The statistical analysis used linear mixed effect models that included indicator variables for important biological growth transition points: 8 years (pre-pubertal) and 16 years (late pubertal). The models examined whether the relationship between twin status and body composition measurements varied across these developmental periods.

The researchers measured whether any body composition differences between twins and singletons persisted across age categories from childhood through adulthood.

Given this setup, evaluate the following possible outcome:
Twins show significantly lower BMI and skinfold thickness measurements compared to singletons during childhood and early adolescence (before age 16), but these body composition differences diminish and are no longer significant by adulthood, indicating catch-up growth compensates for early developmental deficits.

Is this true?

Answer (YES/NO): NO